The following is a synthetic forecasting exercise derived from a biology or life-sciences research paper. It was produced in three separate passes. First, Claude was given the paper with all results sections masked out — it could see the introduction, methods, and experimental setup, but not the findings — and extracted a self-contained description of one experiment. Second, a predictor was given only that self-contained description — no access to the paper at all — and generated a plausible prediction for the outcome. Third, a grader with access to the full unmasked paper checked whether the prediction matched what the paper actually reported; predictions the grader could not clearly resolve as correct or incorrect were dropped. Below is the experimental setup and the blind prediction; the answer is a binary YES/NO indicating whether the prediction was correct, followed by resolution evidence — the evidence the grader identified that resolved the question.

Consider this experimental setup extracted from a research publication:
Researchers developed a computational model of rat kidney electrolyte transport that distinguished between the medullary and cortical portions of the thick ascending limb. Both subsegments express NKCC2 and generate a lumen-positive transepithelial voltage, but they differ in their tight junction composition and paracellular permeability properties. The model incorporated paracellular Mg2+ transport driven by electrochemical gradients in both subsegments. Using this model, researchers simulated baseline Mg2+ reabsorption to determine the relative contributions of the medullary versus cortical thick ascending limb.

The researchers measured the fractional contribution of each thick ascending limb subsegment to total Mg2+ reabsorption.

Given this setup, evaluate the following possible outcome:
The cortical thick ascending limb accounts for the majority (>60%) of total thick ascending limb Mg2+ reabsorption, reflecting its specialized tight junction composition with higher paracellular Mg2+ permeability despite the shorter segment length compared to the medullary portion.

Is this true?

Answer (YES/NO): YES